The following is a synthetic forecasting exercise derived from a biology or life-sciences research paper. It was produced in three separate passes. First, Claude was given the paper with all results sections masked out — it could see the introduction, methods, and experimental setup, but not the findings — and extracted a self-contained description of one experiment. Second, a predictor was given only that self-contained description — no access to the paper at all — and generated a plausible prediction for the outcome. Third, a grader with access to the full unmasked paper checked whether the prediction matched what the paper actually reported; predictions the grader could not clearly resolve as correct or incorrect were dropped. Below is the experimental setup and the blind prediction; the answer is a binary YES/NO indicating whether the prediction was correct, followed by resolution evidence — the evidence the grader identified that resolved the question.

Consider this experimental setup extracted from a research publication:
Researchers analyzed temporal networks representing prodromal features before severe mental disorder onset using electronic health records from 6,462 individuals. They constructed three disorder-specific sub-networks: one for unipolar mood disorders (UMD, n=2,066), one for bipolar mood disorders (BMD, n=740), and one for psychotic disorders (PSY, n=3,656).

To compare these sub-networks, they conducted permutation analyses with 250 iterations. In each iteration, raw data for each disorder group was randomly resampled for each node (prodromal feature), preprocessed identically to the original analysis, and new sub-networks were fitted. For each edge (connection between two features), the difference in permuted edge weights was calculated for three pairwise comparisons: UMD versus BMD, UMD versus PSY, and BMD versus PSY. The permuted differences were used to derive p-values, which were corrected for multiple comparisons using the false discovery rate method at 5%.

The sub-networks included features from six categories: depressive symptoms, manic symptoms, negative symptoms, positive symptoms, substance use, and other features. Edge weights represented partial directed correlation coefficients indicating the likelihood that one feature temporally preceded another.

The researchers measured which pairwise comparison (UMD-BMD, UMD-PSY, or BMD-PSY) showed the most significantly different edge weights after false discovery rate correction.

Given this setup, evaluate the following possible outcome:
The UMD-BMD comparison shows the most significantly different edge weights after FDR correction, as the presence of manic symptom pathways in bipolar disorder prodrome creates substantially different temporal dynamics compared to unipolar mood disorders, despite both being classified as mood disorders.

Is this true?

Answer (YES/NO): NO